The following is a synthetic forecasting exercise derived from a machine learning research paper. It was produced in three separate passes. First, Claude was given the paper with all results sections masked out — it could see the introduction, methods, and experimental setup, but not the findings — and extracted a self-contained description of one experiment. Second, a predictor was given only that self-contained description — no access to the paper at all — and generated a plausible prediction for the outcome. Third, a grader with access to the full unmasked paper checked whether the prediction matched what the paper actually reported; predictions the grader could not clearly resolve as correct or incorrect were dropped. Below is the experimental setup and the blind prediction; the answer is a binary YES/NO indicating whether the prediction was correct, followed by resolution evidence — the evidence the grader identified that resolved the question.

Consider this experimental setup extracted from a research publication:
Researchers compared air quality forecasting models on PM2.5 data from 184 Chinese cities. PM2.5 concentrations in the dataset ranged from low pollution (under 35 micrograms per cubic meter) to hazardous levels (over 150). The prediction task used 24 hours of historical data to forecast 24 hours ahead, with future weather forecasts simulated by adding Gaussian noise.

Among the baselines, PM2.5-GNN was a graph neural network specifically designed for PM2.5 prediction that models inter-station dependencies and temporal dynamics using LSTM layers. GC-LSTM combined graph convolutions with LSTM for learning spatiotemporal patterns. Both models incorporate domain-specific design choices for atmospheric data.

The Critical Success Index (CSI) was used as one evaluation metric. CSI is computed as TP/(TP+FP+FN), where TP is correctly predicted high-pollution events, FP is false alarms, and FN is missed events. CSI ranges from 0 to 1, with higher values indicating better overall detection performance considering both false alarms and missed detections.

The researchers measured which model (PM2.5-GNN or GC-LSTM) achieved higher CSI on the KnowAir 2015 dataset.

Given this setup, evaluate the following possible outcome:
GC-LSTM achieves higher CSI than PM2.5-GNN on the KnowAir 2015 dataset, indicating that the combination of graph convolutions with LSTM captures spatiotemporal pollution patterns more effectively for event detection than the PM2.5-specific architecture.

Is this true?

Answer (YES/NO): NO